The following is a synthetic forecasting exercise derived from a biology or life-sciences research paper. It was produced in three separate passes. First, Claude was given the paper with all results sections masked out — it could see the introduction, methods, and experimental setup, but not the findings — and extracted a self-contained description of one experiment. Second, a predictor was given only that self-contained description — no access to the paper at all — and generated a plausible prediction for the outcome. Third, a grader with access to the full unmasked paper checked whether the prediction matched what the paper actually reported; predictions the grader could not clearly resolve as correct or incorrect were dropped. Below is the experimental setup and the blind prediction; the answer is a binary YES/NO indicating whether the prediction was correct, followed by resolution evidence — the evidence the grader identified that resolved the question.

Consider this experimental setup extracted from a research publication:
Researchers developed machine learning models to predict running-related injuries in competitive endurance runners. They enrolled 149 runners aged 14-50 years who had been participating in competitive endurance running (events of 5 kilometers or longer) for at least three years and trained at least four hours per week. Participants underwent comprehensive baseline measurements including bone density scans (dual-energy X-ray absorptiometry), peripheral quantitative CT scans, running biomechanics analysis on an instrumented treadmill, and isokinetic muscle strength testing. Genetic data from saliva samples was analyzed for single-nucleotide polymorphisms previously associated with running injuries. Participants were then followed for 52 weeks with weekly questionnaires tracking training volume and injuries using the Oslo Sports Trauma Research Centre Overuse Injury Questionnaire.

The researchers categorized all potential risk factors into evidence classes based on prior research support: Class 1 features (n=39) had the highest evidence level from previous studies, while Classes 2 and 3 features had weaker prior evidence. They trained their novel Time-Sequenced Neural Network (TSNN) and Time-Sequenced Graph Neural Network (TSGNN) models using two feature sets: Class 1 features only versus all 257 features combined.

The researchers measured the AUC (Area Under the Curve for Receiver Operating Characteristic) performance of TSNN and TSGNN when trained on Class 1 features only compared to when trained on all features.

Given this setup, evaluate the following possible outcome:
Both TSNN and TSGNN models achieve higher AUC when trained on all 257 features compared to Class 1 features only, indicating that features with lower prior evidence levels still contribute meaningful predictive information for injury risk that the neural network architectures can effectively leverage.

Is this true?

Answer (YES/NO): YES